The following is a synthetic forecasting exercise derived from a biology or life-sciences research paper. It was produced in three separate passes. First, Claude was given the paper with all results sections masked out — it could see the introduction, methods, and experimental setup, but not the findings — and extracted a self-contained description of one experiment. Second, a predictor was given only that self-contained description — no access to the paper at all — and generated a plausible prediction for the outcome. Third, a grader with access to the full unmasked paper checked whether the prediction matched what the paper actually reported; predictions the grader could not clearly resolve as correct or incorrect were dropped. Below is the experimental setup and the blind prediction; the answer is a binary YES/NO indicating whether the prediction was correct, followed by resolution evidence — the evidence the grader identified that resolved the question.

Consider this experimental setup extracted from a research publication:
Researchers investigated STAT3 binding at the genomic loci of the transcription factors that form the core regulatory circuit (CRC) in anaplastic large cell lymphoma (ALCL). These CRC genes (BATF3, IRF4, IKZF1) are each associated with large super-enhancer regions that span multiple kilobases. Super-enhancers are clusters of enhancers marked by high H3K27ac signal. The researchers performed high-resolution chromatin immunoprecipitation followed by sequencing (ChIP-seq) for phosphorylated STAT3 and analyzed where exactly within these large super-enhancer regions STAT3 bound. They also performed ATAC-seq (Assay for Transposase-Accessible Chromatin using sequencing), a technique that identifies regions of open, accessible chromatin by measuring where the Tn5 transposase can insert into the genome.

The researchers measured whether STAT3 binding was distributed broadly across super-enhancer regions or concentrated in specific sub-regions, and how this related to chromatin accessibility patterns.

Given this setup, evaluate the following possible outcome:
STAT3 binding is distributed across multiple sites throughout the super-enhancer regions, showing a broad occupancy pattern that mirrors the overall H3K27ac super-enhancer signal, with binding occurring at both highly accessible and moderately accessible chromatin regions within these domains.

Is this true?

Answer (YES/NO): NO